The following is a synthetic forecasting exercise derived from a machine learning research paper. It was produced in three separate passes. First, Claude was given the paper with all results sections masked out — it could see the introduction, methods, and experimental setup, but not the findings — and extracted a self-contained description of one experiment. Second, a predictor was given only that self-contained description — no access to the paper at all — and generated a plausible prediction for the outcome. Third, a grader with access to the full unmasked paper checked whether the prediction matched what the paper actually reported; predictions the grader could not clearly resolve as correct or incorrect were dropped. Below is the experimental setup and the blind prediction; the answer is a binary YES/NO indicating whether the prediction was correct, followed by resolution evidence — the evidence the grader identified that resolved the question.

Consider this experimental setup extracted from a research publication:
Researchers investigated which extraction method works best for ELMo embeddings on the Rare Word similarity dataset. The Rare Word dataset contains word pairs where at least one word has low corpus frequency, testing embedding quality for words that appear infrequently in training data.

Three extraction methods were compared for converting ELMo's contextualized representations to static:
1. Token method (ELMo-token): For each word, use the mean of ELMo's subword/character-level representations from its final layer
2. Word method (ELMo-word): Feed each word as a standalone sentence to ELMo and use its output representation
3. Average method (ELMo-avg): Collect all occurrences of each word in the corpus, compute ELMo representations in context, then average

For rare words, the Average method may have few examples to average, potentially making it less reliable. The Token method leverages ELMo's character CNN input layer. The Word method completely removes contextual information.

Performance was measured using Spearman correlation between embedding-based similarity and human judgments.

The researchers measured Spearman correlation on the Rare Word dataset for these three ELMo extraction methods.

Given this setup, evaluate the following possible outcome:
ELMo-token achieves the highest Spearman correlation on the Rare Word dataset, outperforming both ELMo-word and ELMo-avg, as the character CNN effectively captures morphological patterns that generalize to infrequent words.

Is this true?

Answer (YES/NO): YES